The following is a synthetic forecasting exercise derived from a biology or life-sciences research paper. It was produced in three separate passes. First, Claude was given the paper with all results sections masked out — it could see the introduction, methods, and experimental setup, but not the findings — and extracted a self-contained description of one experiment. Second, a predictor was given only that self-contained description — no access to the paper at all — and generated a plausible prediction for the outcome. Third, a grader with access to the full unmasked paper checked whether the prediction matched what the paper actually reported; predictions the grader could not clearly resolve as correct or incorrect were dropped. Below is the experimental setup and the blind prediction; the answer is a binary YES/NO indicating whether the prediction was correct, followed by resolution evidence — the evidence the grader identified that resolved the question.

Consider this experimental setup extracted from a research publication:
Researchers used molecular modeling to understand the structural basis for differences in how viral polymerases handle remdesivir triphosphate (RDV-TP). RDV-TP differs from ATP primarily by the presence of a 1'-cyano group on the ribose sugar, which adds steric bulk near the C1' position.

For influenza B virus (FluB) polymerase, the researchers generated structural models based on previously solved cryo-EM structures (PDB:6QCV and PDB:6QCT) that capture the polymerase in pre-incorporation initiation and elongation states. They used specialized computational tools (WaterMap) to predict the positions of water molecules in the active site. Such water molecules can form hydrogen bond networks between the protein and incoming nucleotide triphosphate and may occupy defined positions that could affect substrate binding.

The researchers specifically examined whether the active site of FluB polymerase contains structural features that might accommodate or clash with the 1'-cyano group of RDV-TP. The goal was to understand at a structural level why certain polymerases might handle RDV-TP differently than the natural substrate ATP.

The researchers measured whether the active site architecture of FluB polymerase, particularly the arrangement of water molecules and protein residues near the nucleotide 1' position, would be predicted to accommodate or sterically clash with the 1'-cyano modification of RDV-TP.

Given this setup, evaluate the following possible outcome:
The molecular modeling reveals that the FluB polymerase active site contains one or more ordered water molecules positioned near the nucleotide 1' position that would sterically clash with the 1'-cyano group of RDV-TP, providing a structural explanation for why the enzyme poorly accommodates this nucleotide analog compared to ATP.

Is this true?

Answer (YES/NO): YES